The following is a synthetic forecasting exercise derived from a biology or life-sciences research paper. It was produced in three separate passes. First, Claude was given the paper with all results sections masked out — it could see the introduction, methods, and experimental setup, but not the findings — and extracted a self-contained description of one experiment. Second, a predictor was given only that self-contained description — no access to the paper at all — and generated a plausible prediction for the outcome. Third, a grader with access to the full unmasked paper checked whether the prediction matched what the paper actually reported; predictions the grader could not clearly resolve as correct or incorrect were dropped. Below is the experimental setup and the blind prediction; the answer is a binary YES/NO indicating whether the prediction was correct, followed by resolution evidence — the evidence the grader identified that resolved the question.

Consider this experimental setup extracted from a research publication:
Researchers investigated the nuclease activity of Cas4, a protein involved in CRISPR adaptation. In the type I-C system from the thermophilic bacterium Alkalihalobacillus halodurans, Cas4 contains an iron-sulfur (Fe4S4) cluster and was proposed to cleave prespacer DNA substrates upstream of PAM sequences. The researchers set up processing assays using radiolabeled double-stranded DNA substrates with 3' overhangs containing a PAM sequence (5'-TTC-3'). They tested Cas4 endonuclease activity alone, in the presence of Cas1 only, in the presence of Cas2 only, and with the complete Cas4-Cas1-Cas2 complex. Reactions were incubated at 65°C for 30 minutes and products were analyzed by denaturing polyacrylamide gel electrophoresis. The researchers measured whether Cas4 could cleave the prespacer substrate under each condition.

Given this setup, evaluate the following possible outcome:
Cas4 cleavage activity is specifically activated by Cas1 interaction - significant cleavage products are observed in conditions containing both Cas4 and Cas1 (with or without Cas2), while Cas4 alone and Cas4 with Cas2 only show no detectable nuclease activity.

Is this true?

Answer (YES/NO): NO